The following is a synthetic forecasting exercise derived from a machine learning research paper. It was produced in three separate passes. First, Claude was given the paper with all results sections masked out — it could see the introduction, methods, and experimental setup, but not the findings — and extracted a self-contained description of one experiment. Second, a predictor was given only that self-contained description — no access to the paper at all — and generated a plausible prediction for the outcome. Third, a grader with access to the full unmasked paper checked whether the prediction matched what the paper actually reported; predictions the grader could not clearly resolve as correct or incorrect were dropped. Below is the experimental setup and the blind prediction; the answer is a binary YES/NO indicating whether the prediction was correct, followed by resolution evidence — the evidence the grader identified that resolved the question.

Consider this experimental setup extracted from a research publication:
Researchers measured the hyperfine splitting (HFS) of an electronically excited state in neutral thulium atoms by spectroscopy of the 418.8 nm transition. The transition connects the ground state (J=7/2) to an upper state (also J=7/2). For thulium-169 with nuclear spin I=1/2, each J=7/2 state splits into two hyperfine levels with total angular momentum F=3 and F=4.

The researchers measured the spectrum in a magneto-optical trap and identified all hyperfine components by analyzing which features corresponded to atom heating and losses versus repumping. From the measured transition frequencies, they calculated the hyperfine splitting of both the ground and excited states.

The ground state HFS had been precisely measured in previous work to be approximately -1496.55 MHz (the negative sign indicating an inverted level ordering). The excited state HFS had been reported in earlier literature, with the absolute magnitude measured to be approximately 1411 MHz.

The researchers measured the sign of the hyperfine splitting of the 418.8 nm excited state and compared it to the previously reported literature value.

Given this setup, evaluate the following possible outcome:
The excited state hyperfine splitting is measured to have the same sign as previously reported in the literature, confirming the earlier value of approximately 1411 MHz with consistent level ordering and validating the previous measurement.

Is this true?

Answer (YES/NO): NO